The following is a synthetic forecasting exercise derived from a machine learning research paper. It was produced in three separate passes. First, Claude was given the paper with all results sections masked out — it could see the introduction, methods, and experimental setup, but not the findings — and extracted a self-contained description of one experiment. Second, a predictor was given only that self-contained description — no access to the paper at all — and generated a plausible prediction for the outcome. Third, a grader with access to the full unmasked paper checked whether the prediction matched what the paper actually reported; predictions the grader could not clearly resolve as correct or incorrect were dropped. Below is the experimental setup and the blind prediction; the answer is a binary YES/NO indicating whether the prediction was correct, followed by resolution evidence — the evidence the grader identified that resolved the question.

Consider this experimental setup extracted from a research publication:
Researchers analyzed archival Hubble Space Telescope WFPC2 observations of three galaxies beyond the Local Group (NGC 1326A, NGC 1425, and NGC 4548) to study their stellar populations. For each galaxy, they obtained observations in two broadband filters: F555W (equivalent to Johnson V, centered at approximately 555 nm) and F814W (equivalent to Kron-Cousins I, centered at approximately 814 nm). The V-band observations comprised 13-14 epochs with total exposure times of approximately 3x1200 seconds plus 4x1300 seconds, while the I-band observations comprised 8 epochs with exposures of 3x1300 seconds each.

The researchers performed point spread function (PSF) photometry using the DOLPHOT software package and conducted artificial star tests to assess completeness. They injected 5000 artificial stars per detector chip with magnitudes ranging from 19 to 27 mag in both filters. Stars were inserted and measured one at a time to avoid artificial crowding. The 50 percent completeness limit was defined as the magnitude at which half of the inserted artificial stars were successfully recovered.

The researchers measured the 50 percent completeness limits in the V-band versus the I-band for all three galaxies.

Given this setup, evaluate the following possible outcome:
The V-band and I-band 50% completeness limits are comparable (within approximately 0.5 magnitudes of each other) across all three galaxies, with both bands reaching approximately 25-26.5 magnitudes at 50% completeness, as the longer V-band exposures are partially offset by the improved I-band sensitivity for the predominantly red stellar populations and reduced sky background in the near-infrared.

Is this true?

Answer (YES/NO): NO